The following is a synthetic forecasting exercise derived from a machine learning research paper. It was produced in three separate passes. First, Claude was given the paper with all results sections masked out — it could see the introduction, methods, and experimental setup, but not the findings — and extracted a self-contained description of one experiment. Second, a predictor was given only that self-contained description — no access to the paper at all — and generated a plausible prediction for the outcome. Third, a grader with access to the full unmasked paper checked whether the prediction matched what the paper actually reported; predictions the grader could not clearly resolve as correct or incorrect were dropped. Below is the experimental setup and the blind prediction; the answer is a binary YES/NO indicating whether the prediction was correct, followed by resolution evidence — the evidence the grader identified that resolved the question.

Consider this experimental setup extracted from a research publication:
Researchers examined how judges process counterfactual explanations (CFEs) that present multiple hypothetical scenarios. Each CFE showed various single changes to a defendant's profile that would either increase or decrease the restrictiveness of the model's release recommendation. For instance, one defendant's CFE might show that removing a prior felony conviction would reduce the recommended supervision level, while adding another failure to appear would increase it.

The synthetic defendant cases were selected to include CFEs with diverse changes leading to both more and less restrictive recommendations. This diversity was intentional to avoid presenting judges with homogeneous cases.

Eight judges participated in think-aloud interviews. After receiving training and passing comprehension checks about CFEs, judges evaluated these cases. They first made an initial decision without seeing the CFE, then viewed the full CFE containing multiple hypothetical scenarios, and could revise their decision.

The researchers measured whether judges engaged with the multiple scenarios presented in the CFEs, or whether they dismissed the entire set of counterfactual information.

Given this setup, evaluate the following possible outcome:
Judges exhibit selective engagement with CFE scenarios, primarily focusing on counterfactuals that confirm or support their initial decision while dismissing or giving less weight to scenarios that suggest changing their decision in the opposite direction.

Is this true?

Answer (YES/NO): NO